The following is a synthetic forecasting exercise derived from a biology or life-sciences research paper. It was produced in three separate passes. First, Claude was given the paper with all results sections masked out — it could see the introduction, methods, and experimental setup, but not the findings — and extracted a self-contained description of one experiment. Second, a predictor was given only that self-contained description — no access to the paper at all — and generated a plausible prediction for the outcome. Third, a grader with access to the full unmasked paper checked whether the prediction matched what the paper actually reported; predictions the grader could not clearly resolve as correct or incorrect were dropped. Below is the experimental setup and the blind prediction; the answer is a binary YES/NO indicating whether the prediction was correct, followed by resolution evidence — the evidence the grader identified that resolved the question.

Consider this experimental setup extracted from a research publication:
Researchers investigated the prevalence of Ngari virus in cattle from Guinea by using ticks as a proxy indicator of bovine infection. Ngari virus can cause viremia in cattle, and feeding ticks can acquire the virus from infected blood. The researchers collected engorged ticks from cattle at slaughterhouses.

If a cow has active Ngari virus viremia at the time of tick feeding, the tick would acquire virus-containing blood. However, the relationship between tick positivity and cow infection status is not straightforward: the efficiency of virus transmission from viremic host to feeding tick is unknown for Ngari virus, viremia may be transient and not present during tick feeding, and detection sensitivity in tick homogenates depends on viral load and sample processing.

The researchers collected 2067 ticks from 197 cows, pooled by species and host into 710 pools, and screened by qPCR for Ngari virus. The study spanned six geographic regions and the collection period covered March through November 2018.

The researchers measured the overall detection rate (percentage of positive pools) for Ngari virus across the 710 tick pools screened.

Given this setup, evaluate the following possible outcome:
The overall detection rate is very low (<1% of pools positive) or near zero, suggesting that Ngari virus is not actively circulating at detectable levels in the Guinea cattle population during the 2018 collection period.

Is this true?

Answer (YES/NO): NO